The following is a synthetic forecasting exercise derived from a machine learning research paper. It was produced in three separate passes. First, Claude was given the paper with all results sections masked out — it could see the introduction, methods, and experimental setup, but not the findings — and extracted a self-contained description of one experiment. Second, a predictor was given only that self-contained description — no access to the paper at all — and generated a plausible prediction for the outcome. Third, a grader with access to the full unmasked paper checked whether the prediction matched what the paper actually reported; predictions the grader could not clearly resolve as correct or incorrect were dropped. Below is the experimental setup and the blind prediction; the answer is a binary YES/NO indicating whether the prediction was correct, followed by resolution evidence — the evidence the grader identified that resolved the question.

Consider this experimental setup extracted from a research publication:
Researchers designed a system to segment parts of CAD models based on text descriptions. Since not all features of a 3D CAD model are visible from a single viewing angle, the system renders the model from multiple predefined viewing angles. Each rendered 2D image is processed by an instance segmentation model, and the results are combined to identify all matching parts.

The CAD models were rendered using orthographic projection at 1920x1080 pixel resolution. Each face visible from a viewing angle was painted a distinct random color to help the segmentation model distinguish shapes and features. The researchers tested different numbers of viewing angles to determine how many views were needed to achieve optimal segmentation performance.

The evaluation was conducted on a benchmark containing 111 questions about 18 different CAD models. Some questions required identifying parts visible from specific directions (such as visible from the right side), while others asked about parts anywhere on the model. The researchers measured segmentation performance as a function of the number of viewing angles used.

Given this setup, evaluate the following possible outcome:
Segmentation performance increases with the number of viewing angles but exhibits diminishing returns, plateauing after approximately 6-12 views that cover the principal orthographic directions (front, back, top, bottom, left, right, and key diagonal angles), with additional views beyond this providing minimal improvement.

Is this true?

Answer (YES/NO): NO